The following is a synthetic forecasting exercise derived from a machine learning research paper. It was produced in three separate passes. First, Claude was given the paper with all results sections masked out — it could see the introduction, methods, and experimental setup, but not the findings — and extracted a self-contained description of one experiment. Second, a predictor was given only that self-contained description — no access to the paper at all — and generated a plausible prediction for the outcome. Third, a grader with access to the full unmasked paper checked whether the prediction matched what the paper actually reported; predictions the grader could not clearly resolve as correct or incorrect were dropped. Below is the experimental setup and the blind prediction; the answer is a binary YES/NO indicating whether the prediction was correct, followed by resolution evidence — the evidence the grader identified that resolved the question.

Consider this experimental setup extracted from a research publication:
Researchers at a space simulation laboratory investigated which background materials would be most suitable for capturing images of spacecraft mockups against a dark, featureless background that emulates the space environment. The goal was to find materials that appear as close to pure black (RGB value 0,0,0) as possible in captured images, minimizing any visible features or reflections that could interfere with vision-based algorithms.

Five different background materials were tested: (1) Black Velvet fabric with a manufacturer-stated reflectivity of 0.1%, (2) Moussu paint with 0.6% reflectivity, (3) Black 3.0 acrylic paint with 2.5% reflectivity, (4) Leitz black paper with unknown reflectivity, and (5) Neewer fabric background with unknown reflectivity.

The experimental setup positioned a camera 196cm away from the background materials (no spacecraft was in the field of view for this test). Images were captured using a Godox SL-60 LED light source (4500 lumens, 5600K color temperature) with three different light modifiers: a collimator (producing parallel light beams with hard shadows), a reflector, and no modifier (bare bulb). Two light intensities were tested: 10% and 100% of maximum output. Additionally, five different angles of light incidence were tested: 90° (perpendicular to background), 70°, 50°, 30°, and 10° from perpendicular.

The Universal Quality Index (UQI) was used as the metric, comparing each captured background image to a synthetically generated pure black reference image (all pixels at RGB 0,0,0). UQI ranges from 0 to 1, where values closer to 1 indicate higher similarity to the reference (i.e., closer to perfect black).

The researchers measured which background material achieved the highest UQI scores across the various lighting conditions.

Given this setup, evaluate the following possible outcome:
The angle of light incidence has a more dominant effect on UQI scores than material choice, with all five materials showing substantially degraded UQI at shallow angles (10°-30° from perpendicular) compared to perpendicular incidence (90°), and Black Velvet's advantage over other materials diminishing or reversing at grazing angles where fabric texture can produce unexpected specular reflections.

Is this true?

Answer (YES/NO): NO